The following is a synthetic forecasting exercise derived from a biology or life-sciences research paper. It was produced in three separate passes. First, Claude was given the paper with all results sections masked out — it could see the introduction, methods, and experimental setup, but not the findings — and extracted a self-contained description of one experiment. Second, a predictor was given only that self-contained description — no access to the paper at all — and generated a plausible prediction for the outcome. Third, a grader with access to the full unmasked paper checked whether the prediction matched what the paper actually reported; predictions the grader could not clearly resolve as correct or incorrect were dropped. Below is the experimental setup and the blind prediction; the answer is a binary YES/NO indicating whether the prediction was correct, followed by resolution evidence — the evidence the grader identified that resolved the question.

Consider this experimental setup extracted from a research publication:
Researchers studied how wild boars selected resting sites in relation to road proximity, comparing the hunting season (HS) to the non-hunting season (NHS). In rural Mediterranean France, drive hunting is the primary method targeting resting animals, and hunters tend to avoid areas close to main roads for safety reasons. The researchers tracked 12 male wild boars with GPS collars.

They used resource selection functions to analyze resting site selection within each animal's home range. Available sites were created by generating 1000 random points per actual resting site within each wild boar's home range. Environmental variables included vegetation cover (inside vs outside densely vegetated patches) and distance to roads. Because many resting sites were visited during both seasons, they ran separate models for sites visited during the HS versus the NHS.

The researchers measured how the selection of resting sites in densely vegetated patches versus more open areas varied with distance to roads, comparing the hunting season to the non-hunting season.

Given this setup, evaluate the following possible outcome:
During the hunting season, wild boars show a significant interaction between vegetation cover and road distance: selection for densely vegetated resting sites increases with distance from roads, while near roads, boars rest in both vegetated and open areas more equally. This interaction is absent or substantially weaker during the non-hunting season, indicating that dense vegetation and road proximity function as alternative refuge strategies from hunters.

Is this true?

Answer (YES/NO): NO